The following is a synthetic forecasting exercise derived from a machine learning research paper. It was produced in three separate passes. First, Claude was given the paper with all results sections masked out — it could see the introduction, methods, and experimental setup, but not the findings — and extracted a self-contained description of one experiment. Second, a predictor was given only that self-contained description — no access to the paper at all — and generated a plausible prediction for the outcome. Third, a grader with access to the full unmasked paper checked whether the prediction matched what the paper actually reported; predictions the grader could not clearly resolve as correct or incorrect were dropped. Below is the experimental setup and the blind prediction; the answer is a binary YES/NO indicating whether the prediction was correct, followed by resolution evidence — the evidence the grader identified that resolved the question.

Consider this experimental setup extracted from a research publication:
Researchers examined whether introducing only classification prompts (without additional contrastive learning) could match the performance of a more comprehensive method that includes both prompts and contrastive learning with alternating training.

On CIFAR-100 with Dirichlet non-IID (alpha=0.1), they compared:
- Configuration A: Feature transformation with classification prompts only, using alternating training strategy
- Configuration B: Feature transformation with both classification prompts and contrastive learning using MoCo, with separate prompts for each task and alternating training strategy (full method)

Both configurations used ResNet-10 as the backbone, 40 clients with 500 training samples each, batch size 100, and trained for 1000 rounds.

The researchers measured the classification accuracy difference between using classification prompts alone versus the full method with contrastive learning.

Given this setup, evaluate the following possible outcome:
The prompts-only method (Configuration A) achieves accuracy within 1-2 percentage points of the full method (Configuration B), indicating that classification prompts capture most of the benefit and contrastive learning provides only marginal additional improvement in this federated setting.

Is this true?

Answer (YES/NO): NO